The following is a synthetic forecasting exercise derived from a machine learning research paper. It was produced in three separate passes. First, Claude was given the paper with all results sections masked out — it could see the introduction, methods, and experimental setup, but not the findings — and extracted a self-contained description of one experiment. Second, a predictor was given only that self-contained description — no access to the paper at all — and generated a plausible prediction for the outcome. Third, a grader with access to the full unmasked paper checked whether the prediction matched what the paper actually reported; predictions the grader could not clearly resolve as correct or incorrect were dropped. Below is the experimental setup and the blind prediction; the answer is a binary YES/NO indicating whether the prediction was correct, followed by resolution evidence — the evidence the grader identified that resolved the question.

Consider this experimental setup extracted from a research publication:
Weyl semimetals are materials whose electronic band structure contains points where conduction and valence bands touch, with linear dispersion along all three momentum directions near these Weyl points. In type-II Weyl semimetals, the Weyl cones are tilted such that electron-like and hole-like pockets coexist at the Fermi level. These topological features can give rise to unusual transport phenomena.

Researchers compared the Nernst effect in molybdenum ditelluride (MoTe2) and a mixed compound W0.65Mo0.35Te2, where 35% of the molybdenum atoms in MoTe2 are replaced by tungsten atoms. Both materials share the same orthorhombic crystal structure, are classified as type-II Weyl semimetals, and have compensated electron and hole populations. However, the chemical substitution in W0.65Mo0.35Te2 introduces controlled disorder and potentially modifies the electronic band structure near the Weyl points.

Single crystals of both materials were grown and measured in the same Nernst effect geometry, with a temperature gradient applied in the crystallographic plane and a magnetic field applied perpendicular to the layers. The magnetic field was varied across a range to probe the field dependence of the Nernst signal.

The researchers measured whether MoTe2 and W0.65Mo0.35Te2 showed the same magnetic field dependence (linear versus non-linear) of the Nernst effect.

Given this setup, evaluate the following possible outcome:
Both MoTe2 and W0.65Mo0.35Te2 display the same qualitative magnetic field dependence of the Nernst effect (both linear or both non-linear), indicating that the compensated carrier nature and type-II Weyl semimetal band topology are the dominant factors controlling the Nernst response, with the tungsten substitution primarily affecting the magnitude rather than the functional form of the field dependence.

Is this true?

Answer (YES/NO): NO